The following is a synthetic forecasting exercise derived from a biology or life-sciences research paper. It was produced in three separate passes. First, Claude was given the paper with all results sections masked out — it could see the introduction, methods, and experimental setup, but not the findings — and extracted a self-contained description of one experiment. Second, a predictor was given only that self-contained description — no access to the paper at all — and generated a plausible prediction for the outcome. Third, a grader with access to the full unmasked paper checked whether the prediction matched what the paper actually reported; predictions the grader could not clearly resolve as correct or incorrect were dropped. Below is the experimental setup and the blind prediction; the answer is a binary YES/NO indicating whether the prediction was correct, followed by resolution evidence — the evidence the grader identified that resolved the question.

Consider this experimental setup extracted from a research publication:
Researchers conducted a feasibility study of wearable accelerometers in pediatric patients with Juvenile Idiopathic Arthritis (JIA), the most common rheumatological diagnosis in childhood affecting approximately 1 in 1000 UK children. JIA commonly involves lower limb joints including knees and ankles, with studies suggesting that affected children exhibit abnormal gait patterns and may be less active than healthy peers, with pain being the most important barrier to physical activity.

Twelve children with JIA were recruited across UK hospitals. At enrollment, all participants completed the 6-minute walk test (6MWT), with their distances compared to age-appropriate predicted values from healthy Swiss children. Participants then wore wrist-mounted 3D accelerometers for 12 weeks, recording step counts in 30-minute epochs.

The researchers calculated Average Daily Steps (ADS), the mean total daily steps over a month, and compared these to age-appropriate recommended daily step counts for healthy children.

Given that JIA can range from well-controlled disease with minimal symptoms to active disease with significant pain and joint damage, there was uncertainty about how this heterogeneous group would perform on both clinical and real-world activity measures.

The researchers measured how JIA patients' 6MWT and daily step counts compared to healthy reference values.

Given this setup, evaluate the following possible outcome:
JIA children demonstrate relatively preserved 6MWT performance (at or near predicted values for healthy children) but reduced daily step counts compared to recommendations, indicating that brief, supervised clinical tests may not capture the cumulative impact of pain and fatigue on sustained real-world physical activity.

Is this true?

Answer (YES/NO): NO